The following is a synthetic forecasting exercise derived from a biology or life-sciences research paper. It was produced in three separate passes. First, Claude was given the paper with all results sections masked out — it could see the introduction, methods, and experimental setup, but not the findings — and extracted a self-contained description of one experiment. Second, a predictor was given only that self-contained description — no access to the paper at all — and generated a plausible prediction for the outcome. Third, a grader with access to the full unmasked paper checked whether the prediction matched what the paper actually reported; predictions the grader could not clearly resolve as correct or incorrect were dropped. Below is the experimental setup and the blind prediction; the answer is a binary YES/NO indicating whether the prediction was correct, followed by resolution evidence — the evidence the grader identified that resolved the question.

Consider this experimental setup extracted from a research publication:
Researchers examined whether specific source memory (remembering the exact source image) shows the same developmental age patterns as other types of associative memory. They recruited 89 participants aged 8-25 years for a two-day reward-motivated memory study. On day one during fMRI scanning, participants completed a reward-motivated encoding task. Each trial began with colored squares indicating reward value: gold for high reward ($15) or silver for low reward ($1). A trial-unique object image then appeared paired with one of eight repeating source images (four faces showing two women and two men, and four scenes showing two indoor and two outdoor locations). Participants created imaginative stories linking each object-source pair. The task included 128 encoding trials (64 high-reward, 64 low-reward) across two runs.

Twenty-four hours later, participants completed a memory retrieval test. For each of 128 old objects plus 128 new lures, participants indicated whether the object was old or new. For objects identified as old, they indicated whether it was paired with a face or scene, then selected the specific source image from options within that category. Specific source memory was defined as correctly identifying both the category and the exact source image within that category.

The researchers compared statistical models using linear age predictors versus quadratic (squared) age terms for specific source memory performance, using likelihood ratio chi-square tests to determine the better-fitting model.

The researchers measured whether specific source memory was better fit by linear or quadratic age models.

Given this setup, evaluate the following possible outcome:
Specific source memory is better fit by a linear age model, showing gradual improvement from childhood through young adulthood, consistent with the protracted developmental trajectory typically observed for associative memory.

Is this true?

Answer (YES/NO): NO